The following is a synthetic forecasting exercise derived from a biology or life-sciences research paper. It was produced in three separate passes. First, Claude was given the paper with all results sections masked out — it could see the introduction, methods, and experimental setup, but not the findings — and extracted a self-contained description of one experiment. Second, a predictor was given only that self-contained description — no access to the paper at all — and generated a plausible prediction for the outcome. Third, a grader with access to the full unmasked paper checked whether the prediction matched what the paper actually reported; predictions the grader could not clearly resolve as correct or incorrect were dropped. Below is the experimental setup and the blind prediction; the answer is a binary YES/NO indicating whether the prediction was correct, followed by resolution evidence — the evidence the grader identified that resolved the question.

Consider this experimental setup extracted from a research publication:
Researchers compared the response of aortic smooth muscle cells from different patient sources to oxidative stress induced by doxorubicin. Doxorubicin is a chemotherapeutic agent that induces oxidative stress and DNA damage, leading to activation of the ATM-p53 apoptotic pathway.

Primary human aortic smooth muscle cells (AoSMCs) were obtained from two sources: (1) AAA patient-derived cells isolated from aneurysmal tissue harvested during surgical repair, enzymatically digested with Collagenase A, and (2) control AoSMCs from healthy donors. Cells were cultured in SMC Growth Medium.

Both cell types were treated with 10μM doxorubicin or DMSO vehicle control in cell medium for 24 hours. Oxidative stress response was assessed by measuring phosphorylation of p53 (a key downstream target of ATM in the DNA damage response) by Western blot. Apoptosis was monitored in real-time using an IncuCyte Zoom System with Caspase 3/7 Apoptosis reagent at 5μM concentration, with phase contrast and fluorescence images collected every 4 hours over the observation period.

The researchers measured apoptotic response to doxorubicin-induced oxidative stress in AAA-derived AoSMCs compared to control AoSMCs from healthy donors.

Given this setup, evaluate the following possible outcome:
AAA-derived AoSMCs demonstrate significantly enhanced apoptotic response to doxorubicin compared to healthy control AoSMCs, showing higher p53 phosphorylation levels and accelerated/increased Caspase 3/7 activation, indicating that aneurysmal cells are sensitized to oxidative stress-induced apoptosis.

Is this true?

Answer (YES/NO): NO